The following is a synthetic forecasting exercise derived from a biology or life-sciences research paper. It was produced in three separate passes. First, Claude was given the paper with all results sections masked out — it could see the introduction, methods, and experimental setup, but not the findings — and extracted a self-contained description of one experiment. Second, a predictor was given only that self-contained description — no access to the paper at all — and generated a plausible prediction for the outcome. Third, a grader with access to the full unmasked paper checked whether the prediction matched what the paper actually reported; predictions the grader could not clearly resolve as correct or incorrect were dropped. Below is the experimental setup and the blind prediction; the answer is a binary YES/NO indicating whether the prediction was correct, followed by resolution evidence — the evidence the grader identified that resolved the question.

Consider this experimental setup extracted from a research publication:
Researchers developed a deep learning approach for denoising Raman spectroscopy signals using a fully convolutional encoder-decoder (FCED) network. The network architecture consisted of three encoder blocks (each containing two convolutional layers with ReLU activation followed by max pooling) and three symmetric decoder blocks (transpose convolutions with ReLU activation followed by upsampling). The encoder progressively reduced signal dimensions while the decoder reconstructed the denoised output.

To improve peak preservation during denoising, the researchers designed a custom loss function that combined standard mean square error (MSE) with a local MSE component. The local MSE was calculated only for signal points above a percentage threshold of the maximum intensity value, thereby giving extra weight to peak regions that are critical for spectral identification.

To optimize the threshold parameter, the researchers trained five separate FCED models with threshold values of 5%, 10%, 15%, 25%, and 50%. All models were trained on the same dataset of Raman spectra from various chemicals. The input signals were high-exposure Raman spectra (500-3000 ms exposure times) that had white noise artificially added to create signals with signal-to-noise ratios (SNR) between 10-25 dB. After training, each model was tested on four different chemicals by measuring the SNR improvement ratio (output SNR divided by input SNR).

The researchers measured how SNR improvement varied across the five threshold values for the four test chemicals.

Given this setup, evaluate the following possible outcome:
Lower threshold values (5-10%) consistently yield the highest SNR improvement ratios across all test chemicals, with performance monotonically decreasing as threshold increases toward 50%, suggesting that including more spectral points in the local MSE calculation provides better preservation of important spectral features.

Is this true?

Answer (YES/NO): NO